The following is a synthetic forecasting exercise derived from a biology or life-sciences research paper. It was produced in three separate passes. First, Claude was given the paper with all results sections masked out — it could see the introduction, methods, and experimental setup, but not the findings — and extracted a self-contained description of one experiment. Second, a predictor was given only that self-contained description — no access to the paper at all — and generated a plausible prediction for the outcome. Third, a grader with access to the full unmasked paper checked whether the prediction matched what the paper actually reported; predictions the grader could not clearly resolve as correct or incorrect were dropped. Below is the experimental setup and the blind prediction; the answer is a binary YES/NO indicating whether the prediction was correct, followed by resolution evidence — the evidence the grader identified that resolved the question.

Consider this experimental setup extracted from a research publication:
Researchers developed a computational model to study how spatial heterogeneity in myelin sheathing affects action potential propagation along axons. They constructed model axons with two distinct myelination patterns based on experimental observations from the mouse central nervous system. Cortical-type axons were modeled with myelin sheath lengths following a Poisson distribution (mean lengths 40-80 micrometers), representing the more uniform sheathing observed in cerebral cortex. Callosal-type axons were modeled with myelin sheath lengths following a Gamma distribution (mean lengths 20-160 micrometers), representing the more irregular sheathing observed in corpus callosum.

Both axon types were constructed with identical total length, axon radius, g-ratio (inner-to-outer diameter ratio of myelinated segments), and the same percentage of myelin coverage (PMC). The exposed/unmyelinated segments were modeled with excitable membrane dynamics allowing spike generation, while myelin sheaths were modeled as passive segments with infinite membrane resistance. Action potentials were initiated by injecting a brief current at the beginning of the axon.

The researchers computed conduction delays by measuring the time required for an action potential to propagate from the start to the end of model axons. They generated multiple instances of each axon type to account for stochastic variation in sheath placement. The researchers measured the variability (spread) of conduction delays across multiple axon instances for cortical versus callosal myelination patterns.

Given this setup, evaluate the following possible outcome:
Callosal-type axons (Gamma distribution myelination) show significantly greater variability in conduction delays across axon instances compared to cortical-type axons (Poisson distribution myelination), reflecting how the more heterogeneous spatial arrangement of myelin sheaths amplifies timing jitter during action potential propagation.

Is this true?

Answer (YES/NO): YES